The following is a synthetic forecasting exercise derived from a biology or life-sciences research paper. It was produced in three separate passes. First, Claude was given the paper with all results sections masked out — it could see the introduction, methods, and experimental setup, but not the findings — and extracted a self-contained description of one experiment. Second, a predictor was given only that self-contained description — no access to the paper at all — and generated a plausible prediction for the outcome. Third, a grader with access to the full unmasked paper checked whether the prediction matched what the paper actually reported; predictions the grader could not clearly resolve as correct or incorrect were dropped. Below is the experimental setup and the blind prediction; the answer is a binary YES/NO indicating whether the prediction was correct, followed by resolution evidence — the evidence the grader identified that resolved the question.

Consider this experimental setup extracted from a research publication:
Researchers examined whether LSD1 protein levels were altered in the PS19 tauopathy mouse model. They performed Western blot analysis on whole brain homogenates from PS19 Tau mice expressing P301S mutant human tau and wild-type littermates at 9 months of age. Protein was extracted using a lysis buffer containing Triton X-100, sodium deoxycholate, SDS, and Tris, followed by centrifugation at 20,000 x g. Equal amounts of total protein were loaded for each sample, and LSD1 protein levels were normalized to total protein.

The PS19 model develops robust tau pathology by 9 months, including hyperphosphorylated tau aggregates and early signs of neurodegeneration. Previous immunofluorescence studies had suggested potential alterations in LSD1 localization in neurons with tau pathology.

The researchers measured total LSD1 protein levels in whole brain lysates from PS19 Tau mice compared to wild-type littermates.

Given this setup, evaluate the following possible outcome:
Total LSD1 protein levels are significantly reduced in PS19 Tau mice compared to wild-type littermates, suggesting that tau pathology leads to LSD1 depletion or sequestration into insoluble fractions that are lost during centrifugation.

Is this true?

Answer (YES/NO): NO